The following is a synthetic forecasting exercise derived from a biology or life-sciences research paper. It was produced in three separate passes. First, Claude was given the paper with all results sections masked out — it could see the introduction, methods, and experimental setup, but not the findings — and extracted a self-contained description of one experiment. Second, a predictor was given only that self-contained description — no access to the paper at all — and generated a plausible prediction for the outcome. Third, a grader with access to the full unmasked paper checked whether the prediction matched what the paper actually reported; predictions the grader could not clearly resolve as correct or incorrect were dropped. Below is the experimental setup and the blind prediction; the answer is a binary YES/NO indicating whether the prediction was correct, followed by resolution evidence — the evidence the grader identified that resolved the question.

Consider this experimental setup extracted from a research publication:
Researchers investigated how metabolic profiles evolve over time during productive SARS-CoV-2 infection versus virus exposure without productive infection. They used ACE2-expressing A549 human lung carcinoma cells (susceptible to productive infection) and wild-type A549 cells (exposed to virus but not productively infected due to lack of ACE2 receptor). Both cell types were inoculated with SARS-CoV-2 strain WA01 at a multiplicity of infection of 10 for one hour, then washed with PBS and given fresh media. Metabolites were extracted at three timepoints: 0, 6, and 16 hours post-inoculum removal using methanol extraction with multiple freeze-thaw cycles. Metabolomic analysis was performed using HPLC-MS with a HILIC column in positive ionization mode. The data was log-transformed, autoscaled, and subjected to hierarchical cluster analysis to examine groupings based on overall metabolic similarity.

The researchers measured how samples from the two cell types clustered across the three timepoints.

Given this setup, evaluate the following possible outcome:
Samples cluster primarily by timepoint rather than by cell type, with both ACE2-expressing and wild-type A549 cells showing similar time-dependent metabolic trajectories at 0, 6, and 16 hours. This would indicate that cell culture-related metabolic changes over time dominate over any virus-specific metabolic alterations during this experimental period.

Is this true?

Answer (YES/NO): NO